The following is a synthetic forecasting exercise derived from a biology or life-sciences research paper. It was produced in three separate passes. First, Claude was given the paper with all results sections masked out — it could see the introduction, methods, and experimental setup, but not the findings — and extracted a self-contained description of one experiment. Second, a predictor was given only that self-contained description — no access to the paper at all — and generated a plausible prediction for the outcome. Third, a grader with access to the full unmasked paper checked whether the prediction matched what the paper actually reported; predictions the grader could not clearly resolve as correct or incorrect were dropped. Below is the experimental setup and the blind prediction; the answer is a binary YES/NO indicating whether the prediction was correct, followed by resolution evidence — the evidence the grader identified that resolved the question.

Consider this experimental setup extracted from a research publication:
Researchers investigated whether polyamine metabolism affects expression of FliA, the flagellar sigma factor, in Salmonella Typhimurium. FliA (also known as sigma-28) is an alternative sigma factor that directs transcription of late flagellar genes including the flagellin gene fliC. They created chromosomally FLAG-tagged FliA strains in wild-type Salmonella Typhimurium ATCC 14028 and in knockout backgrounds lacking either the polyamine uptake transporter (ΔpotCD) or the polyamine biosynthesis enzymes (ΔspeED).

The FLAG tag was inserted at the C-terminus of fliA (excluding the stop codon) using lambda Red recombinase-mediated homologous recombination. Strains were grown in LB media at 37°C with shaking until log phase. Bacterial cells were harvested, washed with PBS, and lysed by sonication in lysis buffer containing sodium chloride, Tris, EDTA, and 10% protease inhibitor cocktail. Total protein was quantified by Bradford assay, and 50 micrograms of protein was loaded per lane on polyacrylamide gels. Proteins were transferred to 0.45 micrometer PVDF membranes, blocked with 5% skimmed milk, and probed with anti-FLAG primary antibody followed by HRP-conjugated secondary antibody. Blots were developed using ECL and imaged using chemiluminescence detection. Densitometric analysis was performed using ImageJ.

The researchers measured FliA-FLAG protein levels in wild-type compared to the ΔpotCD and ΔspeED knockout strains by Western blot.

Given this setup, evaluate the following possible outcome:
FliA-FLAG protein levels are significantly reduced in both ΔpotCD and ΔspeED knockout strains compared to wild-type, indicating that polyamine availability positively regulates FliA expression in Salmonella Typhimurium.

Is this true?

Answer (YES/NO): YES